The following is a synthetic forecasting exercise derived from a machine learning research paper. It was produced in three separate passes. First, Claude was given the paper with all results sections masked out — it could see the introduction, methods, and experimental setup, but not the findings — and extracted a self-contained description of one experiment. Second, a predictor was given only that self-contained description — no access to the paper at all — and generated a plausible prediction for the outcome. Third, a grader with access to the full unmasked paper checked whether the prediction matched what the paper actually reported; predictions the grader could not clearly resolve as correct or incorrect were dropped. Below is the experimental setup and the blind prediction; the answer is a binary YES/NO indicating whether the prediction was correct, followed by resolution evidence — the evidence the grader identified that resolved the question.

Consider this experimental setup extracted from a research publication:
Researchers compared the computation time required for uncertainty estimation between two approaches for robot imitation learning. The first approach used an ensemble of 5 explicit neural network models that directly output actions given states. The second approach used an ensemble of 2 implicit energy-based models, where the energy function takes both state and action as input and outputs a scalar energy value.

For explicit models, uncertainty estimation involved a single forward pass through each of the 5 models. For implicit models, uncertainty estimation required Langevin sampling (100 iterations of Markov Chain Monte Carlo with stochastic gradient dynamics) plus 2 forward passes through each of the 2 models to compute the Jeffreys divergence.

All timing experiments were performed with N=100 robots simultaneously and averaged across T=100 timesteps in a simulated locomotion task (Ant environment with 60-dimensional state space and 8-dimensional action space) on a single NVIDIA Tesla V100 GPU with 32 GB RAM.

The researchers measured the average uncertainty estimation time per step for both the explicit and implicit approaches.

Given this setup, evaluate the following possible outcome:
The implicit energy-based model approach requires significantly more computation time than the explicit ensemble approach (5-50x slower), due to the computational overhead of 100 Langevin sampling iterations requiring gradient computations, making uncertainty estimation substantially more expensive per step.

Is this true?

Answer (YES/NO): NO